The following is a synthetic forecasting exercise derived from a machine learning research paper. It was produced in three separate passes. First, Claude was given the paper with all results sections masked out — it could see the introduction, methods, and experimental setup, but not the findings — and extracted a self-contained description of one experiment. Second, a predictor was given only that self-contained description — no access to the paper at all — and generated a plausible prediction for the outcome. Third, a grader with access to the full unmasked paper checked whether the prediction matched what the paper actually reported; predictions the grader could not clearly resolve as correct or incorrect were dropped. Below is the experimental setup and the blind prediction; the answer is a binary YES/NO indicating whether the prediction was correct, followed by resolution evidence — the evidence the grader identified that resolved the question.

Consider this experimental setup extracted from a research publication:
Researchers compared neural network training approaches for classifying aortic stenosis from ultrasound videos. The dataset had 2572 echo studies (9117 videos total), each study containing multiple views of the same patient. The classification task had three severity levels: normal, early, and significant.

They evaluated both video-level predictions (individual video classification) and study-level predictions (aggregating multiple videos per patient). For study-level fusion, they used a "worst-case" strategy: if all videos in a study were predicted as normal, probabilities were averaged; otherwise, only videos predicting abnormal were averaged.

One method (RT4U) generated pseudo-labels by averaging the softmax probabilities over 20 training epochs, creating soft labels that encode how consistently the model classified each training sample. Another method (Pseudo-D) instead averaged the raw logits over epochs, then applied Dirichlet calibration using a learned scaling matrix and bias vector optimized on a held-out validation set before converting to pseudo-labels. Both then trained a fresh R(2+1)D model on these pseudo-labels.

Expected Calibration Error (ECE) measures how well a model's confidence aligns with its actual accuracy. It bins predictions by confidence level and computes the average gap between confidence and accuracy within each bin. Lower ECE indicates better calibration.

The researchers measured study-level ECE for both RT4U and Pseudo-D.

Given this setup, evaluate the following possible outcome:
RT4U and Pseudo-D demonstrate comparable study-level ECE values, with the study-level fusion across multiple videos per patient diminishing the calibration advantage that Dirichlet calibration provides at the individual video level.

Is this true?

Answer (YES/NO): NO